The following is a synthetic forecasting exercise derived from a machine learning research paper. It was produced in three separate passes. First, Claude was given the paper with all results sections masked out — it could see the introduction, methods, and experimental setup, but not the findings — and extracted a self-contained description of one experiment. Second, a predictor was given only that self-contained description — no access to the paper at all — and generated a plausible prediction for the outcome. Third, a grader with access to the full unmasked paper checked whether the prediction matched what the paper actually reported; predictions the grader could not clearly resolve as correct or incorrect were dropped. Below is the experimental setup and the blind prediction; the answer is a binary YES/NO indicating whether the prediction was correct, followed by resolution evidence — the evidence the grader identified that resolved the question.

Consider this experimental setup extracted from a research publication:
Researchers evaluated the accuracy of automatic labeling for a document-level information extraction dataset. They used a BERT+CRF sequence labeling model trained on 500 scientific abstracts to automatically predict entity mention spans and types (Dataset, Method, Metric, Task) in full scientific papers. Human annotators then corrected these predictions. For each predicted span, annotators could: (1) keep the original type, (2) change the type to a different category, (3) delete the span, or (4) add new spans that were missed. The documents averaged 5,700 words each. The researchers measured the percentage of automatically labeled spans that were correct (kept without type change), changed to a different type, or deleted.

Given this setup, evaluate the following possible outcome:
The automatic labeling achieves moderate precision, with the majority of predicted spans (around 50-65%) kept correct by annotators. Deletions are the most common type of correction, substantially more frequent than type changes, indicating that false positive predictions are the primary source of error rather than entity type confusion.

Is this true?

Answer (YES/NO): NO